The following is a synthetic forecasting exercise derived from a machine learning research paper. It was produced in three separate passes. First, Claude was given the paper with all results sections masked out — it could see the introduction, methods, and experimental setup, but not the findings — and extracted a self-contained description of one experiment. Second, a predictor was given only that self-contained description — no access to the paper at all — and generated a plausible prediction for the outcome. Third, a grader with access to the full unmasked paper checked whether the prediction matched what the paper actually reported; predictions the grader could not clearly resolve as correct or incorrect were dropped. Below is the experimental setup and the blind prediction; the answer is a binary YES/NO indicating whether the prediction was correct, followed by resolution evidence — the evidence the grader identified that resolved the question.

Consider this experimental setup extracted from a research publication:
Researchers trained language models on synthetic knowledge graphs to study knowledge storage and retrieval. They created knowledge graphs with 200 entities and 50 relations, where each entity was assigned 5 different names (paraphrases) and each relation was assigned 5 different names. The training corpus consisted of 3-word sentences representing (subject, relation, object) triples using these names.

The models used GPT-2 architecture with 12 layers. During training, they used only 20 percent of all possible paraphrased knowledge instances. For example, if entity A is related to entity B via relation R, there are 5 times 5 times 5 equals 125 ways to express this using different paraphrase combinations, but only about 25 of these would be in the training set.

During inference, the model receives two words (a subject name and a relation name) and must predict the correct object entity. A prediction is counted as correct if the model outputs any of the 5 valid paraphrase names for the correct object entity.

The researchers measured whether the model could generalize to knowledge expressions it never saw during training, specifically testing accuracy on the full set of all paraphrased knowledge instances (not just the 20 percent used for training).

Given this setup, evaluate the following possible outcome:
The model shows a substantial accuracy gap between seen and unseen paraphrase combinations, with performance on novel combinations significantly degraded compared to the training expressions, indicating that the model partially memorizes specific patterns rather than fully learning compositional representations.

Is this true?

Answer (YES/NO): NO